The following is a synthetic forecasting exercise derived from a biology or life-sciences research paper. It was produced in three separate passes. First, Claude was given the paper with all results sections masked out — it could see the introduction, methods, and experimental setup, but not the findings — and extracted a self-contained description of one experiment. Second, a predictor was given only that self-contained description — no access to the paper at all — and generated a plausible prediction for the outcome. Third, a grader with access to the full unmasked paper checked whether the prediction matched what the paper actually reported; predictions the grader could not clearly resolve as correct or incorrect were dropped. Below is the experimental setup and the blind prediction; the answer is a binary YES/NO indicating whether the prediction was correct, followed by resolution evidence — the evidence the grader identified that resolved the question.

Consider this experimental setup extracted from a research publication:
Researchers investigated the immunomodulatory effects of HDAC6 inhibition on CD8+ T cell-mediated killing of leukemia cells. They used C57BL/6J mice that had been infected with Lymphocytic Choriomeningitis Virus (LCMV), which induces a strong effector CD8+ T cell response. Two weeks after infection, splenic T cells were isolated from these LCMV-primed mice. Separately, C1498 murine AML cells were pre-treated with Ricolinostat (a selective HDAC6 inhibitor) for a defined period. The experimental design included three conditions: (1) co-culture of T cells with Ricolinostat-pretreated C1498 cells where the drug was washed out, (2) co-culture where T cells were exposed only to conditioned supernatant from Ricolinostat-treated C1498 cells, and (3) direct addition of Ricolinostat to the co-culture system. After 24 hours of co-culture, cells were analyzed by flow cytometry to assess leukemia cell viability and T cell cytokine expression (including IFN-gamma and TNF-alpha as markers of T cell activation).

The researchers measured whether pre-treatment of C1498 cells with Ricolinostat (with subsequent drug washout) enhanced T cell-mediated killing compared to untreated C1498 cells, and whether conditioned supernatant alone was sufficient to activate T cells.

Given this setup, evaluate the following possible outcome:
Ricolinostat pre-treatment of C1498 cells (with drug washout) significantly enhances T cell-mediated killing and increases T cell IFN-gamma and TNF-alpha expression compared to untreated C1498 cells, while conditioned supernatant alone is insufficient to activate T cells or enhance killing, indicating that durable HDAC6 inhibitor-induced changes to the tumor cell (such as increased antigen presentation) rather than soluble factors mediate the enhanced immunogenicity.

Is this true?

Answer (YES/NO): NO